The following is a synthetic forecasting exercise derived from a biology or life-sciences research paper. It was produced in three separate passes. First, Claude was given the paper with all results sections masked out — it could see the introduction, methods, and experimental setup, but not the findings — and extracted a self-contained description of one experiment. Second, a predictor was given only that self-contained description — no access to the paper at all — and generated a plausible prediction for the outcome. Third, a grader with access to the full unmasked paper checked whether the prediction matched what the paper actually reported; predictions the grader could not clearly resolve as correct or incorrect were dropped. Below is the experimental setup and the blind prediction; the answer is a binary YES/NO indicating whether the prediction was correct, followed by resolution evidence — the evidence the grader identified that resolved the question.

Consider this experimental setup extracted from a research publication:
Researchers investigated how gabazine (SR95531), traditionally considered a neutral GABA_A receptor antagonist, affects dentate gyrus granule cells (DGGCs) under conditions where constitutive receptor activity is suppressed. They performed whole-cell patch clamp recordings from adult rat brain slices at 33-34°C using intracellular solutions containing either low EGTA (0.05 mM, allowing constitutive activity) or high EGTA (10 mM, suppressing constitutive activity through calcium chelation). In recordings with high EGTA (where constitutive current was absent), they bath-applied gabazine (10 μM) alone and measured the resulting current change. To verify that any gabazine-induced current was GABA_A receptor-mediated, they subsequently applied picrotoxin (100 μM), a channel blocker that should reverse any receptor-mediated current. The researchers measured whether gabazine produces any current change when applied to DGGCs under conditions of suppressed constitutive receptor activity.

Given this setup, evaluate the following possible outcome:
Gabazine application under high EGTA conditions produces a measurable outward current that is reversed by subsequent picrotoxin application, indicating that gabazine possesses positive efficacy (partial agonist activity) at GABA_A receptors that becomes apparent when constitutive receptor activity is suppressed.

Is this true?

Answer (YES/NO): NO